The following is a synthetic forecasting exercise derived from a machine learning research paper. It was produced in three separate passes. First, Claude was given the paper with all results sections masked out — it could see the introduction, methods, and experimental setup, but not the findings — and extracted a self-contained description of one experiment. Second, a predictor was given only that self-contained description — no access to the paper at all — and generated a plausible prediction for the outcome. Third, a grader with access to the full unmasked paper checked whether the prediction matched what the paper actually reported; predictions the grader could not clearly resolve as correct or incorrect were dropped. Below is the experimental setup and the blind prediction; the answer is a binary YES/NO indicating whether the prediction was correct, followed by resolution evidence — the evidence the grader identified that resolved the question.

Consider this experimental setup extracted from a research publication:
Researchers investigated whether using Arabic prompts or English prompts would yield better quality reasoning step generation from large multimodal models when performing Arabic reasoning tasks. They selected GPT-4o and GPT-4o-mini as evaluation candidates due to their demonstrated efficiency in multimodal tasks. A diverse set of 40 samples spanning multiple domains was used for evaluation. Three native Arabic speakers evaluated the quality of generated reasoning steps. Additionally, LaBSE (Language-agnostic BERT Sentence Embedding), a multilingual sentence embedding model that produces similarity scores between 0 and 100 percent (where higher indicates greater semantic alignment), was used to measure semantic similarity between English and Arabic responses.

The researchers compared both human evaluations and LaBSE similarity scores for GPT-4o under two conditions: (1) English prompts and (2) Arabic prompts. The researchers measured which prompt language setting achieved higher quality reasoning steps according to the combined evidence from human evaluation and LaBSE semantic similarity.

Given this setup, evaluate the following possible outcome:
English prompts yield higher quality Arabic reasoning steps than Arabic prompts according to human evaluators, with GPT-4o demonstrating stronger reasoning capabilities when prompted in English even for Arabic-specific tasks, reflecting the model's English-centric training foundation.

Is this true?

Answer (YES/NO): NO